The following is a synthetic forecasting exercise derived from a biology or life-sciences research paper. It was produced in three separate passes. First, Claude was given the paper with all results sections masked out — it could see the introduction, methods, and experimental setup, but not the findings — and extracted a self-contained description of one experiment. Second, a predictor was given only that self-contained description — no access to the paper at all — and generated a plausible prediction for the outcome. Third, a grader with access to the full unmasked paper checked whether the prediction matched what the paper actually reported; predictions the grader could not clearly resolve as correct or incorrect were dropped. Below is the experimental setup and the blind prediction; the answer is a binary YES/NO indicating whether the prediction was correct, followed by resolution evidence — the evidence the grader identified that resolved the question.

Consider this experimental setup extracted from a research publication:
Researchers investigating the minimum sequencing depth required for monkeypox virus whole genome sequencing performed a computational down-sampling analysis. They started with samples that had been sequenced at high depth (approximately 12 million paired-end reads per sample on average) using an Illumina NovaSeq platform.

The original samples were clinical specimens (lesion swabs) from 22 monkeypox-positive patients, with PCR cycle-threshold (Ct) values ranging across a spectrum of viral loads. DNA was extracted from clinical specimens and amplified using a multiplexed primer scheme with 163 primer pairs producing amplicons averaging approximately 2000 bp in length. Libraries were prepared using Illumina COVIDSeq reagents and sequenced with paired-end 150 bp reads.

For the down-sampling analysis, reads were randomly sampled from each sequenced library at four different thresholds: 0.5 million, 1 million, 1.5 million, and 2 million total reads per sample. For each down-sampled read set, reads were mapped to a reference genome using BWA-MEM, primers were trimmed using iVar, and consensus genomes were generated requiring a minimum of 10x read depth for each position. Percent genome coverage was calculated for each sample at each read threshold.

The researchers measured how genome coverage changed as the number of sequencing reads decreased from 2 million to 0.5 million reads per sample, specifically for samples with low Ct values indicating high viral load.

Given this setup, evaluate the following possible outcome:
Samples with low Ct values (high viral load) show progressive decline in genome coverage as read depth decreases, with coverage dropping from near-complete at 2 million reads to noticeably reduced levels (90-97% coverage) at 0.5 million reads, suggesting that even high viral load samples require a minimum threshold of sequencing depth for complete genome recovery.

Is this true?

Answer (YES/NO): NO